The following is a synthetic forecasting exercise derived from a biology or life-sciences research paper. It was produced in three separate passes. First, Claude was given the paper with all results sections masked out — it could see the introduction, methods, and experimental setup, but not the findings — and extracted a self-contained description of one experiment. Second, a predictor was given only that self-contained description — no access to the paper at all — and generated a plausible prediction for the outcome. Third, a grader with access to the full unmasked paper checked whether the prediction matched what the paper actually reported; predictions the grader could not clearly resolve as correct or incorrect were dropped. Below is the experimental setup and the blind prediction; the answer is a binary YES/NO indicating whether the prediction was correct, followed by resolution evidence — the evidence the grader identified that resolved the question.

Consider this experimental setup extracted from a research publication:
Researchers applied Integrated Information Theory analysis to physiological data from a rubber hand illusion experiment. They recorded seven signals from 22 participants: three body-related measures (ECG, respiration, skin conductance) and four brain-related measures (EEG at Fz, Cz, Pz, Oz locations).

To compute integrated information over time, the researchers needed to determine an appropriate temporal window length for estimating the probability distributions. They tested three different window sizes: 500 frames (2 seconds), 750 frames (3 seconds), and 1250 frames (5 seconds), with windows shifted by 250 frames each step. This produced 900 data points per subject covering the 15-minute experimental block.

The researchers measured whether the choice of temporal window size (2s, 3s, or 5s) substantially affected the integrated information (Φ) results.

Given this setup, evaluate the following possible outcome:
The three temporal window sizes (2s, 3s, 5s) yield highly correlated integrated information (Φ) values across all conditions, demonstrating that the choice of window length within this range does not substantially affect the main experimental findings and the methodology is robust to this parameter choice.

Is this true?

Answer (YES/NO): YES